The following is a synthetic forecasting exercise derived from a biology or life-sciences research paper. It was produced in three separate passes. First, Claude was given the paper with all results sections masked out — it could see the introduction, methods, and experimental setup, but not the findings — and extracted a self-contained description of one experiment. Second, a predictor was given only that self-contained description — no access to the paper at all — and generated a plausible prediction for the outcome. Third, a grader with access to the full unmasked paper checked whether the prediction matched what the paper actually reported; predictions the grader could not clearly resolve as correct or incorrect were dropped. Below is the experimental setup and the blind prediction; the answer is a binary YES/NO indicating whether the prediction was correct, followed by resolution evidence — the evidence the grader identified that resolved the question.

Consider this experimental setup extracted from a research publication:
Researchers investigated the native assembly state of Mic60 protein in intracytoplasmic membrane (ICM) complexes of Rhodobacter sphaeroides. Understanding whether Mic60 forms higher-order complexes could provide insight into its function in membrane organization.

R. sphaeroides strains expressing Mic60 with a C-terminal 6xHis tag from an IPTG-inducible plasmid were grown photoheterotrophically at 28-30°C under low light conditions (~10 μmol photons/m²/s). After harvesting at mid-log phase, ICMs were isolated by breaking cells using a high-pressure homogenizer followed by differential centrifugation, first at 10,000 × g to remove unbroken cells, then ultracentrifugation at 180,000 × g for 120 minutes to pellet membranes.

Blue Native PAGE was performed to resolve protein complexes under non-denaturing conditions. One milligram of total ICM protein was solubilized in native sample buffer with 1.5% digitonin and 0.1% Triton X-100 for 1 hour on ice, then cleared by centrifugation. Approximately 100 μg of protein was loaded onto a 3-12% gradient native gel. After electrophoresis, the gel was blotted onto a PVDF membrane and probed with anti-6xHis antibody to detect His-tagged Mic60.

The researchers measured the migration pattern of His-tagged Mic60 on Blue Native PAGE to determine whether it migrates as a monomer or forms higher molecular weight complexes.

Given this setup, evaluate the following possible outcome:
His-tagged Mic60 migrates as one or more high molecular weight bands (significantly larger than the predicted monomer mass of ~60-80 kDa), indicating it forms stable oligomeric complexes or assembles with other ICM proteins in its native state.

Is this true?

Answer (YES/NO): YES